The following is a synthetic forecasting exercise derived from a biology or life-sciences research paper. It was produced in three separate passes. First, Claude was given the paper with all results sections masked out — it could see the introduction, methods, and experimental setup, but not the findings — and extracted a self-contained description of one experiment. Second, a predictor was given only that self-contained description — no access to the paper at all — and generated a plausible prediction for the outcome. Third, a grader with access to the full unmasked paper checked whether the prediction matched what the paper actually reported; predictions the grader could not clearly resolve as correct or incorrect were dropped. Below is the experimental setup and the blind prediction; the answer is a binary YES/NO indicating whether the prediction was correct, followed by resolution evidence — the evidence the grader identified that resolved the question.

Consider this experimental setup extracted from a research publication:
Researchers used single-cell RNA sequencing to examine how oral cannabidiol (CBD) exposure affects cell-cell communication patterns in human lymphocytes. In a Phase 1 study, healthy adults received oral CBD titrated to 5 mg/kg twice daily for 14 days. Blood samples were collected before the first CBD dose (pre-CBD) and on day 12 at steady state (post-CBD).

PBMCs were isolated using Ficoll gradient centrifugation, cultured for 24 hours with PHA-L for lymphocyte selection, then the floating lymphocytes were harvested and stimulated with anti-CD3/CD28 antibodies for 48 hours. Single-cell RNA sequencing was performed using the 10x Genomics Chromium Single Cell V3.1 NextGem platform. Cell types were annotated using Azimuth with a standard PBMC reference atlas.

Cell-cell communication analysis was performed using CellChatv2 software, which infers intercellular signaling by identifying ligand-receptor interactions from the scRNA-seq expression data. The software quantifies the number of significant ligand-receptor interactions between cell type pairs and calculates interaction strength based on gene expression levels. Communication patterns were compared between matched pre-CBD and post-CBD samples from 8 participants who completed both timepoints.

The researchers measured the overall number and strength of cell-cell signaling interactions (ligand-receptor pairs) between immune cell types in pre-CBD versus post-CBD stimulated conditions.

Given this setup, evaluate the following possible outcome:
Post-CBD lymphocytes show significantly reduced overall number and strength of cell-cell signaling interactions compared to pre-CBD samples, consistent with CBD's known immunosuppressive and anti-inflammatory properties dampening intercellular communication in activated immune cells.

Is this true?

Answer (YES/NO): NO